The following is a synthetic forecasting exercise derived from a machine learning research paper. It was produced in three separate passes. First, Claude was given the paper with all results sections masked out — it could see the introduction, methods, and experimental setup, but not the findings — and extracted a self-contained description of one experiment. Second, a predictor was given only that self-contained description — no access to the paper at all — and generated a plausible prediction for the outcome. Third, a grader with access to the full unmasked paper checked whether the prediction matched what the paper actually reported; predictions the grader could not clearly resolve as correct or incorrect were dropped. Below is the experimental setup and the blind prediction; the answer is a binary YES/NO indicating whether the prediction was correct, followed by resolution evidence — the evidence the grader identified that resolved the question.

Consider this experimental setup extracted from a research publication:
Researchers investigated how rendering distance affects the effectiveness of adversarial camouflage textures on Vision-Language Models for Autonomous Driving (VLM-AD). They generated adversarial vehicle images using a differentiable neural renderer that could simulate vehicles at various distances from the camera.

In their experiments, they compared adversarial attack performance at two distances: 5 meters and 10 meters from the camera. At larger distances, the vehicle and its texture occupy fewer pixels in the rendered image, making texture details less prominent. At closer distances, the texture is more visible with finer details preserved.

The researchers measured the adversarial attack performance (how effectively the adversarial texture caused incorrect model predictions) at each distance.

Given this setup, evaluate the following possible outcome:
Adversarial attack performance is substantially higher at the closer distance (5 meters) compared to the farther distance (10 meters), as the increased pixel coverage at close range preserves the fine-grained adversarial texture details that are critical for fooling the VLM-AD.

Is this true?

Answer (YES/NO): YES